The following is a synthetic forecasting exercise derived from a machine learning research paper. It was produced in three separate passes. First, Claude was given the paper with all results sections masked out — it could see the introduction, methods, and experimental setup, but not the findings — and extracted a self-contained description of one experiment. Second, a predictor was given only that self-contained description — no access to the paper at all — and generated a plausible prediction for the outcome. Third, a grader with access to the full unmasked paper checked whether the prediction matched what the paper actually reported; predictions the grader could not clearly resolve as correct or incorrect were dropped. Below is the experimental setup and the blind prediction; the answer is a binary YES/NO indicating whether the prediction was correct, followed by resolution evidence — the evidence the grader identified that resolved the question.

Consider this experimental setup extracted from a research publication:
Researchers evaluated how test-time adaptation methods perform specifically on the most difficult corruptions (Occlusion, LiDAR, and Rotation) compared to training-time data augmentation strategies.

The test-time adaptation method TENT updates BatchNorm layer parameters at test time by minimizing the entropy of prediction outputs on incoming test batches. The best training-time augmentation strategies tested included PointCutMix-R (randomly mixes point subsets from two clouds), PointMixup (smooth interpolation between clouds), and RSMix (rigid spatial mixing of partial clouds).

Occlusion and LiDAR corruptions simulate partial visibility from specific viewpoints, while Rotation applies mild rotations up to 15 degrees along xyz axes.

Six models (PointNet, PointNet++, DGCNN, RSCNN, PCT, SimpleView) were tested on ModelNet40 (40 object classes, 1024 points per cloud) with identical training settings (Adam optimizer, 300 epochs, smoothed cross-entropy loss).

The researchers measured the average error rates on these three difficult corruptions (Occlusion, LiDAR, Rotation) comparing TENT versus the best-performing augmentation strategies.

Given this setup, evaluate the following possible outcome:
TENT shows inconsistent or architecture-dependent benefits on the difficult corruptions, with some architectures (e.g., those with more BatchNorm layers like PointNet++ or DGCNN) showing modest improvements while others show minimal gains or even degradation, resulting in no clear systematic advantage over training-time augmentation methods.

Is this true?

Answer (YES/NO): NO